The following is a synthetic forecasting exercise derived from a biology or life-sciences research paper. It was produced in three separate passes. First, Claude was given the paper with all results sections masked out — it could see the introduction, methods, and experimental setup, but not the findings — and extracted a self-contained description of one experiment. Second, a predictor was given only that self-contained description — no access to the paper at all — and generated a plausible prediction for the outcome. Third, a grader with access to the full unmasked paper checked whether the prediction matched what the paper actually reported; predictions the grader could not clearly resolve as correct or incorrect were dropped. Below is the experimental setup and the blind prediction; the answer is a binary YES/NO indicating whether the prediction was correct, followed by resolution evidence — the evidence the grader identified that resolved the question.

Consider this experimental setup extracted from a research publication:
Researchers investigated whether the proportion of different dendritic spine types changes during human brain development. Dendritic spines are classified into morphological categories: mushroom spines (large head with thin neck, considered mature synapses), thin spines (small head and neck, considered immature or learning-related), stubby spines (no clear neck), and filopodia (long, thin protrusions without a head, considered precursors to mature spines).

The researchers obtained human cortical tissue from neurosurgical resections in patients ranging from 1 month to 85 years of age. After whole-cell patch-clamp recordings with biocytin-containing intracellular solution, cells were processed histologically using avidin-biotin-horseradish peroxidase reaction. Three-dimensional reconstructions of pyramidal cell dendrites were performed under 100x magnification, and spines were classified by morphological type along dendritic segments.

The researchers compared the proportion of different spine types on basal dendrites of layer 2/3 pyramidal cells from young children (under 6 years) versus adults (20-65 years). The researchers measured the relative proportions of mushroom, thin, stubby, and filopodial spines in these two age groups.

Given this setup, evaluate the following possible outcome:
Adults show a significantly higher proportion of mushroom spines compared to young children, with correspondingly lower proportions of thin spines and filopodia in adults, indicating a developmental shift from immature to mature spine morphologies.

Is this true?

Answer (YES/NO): NO